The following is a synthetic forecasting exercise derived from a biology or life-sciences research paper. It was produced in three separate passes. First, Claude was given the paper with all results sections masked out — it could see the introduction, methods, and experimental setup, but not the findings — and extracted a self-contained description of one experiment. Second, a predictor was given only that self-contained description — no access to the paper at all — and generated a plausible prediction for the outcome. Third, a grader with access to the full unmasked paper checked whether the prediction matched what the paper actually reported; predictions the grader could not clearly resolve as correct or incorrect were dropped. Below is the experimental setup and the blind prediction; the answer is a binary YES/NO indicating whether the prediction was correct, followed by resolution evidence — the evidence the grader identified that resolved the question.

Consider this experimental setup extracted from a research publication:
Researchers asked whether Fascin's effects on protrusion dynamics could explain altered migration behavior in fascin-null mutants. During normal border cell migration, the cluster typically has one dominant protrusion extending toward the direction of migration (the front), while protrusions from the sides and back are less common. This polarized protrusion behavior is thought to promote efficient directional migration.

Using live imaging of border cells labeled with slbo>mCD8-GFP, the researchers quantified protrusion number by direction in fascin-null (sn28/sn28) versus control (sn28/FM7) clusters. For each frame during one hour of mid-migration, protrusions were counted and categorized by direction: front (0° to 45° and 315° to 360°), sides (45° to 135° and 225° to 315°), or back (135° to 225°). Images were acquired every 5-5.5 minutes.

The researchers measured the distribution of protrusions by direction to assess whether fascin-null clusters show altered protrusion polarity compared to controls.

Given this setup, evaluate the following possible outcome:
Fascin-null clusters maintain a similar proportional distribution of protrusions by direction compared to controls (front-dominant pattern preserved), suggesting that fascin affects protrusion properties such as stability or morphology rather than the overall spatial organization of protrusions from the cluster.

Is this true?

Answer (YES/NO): NO